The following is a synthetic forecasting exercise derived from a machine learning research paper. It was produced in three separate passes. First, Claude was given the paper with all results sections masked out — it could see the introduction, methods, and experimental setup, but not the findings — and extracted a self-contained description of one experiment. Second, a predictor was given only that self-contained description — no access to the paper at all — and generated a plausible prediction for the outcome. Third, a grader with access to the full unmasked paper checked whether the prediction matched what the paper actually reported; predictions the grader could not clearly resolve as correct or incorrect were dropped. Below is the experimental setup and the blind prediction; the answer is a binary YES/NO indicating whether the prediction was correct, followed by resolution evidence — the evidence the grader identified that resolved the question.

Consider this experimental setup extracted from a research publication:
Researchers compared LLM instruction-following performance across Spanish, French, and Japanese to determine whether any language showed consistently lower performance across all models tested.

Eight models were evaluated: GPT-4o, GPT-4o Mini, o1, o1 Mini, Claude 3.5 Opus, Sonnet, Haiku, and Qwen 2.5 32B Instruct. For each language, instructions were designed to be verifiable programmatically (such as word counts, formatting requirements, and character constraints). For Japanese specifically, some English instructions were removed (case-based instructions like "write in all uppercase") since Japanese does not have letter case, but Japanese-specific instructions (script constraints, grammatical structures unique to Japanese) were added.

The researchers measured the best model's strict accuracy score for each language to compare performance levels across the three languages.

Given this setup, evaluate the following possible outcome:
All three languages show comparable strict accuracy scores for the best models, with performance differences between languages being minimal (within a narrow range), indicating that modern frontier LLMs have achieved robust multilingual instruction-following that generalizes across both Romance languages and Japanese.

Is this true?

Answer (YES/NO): NO